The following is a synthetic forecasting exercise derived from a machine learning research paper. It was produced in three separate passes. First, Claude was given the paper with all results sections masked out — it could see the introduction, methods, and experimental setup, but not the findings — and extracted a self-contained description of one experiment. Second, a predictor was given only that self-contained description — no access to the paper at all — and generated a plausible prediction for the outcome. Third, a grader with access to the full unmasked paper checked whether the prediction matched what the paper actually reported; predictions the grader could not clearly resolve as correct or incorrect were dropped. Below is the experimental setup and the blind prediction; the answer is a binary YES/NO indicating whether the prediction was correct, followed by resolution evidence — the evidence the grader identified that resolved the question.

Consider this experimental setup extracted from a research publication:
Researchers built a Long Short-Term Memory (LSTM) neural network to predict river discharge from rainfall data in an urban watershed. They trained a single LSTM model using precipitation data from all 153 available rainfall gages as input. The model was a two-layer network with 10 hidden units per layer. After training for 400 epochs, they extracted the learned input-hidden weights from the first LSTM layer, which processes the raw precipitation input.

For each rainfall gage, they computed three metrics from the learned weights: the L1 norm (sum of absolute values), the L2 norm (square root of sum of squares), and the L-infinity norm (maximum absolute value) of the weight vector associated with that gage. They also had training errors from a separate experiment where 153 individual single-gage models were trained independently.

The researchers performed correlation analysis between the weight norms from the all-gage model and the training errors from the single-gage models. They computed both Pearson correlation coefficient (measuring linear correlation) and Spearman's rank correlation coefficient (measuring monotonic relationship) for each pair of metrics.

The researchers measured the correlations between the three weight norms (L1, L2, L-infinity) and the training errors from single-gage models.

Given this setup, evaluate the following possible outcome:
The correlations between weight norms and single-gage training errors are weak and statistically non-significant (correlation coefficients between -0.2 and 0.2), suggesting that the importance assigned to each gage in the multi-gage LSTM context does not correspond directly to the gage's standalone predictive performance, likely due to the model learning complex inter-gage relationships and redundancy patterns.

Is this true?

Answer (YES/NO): NO